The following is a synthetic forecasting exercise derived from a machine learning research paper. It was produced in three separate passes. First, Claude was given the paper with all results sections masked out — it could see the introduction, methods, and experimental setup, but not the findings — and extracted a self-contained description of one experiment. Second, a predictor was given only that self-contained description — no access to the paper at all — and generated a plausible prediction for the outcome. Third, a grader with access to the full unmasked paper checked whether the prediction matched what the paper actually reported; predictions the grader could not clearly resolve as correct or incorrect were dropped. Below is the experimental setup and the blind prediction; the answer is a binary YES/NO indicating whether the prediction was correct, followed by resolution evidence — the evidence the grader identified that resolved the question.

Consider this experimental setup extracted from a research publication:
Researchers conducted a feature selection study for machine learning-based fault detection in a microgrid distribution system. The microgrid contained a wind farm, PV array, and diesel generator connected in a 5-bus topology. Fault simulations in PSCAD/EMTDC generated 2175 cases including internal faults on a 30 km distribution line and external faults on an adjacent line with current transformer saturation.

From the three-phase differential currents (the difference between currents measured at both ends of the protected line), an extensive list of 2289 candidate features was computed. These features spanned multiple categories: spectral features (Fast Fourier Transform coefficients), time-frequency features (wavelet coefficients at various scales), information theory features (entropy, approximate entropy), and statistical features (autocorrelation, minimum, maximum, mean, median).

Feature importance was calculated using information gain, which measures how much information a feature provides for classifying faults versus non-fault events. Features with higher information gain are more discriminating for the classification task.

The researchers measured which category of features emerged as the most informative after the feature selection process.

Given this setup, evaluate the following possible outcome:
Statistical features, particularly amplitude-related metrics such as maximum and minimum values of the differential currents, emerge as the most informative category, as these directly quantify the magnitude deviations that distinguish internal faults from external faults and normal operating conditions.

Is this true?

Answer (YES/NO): NO